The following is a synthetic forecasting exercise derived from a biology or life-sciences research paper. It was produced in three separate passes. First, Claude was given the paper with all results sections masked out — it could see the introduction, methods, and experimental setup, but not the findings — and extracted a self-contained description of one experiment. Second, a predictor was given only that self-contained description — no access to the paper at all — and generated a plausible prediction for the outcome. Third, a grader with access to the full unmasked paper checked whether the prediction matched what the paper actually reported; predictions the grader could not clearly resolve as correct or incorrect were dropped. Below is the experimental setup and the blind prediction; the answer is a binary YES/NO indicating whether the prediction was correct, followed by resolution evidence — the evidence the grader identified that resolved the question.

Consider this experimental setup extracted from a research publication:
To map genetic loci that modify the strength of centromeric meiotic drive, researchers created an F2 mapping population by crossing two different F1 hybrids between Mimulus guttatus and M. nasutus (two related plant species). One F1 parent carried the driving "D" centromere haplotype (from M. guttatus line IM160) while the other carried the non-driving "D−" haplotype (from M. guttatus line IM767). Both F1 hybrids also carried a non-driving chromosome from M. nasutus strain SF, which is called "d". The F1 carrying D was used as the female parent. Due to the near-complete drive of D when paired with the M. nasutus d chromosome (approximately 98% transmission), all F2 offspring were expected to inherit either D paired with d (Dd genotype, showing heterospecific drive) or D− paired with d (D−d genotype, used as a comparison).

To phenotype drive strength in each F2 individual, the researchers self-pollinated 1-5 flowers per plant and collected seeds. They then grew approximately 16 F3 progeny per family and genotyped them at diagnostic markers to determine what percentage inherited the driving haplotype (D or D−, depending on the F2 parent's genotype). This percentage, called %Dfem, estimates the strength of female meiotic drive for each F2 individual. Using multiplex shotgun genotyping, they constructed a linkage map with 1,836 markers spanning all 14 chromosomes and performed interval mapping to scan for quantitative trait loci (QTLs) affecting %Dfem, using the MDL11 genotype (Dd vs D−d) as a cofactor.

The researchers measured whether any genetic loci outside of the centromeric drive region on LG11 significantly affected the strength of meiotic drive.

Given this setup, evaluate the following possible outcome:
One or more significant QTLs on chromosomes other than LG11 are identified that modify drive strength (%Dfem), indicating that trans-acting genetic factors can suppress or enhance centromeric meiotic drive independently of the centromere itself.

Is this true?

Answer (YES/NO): NO